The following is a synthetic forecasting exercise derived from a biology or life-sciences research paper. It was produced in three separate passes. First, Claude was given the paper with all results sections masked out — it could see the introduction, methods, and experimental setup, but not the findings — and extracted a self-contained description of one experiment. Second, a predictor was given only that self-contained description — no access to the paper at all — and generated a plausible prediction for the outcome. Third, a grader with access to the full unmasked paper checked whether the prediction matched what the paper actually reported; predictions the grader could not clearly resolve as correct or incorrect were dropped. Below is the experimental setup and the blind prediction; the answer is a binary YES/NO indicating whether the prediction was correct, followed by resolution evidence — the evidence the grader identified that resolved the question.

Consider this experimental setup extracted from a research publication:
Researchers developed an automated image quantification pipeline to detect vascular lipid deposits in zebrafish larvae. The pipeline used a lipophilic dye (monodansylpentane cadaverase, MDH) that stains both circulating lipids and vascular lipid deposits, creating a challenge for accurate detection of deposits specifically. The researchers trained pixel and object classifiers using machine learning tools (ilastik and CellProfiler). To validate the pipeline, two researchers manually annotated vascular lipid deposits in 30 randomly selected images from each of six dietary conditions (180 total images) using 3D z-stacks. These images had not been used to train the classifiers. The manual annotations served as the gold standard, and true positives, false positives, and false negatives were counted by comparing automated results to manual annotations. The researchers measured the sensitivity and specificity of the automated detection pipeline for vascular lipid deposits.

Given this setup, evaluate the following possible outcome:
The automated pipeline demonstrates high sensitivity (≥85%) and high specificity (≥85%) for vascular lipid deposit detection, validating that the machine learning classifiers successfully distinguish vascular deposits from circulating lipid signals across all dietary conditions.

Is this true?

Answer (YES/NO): NO